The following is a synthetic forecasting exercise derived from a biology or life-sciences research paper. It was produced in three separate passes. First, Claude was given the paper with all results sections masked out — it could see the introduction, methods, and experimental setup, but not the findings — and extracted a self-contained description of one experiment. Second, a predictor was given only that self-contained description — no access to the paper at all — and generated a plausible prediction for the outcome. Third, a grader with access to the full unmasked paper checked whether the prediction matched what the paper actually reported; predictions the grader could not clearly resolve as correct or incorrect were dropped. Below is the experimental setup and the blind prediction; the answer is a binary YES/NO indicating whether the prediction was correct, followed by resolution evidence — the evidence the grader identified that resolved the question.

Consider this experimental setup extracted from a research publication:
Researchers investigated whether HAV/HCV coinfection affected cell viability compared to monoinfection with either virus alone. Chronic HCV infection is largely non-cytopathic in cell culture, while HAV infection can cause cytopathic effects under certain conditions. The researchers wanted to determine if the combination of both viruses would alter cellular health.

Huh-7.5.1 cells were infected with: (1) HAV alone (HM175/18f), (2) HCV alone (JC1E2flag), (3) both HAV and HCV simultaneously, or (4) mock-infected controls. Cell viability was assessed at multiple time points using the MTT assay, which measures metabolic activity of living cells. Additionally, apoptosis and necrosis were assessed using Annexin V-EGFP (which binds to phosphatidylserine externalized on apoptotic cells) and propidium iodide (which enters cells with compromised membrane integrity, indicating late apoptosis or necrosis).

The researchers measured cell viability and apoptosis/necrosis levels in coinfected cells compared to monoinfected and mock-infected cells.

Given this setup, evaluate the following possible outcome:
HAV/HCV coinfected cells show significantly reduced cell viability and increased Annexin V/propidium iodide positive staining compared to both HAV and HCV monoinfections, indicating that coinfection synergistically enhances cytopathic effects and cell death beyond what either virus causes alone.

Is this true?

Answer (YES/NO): NO